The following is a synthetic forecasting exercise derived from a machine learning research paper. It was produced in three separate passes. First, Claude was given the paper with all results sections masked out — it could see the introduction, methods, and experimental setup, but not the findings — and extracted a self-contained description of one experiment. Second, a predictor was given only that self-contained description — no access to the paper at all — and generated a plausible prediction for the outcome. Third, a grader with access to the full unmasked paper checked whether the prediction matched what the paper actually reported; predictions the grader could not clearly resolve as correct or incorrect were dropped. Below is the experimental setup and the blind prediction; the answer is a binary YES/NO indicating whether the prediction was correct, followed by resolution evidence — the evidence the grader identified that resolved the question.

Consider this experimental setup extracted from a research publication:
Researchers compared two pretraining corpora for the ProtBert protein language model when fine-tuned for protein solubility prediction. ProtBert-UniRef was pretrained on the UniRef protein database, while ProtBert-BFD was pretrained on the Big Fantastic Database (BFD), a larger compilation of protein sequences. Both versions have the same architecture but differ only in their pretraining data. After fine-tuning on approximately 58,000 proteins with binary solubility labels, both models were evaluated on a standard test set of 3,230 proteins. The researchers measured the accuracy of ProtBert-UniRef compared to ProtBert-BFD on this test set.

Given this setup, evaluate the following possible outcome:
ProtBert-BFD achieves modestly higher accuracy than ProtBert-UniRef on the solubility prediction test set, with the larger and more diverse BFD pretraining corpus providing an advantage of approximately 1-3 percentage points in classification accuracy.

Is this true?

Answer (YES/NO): YES